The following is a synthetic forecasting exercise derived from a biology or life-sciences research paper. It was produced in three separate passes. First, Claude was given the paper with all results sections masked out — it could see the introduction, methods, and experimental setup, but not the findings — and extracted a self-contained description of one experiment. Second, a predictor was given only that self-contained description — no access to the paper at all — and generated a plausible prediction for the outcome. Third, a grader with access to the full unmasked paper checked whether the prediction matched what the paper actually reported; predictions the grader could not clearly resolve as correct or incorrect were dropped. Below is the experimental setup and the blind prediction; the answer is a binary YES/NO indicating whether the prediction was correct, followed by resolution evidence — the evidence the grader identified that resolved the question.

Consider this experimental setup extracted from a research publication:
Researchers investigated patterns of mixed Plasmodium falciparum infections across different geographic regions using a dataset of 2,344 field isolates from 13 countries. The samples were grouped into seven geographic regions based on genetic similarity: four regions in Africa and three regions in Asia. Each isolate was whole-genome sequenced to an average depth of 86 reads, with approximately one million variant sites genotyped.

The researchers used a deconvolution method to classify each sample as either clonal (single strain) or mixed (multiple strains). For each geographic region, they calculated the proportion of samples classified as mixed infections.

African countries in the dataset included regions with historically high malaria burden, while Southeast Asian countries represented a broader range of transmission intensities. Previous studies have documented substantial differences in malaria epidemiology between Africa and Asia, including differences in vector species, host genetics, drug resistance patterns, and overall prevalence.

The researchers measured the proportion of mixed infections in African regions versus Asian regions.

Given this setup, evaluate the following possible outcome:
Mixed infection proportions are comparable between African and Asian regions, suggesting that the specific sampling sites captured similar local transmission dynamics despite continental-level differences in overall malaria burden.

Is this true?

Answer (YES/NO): NO